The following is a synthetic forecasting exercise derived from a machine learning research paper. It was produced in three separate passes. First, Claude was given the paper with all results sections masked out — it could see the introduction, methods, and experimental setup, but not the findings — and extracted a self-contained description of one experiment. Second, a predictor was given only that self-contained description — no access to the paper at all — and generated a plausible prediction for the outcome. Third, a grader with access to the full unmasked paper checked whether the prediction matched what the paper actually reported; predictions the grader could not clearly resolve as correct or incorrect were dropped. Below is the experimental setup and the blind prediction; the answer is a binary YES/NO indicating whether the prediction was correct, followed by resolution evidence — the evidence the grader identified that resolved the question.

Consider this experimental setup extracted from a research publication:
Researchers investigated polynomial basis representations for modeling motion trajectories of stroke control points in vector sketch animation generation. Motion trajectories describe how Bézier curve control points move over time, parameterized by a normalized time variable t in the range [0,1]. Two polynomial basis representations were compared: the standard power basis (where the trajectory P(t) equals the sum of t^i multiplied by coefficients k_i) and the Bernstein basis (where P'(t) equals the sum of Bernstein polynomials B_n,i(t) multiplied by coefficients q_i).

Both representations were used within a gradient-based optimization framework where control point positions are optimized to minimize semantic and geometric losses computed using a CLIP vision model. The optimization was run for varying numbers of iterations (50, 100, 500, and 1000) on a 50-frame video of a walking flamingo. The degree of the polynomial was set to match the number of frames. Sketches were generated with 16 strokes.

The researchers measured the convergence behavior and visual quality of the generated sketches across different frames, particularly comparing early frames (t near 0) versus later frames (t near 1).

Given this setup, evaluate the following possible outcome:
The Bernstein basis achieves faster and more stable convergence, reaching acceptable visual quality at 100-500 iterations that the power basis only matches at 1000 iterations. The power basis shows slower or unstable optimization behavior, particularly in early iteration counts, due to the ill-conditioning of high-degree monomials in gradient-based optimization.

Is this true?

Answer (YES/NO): NO